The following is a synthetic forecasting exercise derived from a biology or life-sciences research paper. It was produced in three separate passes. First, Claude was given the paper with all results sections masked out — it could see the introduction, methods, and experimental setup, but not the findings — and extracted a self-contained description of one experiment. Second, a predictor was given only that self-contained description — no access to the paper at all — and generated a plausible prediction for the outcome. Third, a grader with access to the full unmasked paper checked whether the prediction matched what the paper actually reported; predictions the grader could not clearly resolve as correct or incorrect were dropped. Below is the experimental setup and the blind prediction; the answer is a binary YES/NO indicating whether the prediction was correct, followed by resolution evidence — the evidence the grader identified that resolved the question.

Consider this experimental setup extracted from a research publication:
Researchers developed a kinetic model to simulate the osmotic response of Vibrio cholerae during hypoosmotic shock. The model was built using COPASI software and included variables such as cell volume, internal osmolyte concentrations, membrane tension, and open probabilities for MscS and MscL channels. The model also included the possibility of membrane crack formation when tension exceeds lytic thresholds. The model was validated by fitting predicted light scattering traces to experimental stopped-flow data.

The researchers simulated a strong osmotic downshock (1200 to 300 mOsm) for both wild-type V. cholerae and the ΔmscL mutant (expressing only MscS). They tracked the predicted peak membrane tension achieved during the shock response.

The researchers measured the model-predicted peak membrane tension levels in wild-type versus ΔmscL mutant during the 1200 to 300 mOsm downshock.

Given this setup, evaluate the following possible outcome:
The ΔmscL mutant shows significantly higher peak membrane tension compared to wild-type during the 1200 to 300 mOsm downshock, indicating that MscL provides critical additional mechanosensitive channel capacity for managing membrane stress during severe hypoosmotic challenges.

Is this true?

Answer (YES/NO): NO